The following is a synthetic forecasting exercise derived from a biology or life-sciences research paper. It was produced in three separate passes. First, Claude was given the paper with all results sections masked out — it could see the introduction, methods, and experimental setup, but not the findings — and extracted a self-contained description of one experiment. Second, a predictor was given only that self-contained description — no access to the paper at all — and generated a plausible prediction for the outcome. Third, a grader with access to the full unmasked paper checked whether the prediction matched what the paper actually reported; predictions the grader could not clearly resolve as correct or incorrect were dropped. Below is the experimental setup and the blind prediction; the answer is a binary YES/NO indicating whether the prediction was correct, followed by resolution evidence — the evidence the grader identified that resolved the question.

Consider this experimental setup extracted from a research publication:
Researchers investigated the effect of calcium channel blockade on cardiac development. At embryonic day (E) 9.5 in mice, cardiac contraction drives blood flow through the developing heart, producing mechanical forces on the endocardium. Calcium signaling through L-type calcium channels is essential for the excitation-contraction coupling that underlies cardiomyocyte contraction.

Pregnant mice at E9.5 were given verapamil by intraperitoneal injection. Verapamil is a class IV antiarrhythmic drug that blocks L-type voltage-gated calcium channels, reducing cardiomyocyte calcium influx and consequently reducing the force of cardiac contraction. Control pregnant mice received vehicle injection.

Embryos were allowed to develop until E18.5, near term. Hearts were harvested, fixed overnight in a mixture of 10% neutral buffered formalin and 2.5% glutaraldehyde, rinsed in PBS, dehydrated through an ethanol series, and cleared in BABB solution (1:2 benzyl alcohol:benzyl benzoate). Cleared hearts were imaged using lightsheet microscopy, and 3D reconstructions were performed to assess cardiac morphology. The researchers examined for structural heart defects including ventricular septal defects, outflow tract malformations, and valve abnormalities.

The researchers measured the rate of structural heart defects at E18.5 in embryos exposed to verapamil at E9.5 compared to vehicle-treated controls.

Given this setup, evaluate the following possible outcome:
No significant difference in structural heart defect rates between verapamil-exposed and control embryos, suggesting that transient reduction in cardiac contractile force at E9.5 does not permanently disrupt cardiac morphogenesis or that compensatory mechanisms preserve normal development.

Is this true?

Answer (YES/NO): YES